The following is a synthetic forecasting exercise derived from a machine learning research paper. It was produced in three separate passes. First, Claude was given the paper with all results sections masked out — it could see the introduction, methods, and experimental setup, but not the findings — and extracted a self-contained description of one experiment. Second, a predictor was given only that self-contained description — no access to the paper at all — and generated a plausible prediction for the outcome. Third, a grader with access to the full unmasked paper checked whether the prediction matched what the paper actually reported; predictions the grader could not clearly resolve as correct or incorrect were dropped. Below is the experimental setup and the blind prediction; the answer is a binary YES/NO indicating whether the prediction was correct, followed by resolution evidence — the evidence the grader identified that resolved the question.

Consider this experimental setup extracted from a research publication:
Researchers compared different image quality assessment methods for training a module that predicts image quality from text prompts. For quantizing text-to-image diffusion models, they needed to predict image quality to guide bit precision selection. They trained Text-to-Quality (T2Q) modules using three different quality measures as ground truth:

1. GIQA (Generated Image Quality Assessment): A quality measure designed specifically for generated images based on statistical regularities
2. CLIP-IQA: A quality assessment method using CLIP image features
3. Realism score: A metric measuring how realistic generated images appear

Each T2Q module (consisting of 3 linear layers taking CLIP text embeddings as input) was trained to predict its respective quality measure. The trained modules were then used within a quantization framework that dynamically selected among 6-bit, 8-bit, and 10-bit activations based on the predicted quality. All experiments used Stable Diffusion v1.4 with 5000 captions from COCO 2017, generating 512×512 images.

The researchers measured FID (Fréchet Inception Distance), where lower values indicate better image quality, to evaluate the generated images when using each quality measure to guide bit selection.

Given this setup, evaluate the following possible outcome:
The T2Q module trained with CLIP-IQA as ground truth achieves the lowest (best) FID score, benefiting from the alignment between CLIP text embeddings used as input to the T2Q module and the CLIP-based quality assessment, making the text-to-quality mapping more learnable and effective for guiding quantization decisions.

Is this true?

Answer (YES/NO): NO